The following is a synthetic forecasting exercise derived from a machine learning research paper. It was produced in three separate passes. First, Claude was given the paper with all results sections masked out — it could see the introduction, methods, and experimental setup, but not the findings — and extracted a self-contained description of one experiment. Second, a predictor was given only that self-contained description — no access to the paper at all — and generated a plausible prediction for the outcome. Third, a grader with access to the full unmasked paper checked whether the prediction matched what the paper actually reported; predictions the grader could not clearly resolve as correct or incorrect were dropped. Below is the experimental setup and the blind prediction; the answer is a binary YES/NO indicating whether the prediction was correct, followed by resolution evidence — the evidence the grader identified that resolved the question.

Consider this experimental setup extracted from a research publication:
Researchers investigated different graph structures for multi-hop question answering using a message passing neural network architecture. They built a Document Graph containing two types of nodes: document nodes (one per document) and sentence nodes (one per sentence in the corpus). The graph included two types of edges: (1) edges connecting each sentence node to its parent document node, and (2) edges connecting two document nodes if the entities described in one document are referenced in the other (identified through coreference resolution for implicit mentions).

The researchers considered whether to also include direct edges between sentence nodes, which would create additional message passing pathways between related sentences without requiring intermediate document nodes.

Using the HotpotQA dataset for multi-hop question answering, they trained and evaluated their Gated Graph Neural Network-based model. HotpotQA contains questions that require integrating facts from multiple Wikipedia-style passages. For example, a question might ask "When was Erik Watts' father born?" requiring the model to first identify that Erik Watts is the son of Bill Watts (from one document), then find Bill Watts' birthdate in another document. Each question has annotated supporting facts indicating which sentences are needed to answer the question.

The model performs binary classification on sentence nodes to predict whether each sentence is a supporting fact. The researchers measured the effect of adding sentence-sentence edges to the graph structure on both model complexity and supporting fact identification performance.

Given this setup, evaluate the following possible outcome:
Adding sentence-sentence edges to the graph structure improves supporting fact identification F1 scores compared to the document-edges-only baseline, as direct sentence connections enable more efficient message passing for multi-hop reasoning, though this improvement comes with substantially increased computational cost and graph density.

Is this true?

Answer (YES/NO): NO